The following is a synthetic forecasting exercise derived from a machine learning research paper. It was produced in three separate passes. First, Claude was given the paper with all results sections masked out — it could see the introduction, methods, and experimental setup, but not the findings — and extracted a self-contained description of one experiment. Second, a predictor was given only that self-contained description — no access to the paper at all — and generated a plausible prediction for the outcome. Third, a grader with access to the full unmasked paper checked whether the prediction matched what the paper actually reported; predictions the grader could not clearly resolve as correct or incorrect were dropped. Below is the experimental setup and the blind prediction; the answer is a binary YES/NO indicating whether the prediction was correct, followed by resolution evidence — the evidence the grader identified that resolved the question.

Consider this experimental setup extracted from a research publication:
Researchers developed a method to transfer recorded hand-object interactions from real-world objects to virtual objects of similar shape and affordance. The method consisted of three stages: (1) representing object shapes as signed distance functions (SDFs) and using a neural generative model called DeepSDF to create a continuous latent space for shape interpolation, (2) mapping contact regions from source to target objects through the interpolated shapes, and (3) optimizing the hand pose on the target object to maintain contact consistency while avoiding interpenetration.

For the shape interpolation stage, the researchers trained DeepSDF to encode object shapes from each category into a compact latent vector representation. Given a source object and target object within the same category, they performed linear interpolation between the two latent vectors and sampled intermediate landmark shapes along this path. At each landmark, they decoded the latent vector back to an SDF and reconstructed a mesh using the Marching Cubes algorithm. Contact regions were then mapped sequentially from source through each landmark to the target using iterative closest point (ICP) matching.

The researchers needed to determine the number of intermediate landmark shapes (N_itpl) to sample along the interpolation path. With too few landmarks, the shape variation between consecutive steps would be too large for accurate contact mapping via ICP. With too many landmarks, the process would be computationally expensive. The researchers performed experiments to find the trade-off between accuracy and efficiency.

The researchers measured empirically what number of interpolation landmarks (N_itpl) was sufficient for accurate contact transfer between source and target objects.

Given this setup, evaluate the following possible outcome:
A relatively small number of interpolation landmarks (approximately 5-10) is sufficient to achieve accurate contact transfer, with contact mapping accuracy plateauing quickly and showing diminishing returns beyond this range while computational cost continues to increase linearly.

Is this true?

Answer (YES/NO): NO